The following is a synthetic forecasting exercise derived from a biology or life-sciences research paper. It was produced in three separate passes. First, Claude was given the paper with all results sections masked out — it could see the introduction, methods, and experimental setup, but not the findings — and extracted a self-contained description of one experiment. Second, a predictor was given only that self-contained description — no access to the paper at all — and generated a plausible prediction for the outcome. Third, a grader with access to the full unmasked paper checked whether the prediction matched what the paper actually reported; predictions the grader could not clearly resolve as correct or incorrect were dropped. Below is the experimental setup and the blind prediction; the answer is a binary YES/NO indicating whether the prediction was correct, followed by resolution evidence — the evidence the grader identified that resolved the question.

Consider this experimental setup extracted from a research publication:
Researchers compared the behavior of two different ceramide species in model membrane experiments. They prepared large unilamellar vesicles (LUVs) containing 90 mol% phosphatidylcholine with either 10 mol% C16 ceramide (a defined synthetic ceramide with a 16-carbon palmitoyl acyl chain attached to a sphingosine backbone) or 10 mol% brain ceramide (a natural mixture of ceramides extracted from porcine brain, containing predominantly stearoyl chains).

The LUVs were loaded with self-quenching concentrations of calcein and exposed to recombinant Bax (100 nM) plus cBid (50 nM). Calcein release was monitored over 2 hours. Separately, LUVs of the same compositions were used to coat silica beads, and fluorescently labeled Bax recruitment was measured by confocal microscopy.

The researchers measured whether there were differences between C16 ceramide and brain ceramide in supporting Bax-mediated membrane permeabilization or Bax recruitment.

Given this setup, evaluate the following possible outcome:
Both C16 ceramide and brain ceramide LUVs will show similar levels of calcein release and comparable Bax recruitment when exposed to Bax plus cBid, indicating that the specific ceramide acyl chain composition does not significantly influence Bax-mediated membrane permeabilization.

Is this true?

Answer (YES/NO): NO